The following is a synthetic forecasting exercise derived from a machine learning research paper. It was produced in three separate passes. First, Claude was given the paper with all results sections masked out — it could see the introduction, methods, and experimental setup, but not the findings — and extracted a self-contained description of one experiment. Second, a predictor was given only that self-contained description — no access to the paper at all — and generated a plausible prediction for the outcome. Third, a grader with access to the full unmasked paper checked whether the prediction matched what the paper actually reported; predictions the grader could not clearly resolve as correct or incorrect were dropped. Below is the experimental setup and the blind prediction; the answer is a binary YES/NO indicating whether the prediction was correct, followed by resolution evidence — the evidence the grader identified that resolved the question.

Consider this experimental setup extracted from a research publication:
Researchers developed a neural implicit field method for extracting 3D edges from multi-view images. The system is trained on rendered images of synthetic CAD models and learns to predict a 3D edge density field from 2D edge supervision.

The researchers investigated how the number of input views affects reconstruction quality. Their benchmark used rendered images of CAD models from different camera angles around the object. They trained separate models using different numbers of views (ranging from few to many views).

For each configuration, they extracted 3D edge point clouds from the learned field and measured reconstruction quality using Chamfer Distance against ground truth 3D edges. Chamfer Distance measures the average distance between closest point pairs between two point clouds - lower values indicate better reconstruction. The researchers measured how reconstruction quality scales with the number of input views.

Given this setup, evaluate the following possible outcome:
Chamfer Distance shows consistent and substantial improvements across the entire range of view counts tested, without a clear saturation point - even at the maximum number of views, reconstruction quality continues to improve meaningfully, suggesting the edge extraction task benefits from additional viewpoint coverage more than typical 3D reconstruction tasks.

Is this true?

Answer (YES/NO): NO